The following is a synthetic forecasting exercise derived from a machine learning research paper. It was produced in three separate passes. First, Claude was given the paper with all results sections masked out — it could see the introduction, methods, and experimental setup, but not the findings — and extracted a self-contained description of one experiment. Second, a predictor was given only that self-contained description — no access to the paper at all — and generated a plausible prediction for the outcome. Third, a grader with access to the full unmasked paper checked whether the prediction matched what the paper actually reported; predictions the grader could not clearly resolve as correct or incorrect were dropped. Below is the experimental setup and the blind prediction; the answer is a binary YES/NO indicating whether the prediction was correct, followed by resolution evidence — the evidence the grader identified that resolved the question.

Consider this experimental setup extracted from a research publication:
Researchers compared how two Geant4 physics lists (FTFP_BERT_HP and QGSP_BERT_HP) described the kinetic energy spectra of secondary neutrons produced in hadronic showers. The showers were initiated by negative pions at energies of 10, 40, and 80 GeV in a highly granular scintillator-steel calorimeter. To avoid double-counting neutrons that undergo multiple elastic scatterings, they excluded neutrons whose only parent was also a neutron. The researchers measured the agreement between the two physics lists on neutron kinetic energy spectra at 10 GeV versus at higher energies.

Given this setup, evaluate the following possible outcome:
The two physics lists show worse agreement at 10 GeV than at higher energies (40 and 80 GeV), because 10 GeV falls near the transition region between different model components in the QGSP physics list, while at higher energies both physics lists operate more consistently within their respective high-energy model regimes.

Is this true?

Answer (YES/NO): NO